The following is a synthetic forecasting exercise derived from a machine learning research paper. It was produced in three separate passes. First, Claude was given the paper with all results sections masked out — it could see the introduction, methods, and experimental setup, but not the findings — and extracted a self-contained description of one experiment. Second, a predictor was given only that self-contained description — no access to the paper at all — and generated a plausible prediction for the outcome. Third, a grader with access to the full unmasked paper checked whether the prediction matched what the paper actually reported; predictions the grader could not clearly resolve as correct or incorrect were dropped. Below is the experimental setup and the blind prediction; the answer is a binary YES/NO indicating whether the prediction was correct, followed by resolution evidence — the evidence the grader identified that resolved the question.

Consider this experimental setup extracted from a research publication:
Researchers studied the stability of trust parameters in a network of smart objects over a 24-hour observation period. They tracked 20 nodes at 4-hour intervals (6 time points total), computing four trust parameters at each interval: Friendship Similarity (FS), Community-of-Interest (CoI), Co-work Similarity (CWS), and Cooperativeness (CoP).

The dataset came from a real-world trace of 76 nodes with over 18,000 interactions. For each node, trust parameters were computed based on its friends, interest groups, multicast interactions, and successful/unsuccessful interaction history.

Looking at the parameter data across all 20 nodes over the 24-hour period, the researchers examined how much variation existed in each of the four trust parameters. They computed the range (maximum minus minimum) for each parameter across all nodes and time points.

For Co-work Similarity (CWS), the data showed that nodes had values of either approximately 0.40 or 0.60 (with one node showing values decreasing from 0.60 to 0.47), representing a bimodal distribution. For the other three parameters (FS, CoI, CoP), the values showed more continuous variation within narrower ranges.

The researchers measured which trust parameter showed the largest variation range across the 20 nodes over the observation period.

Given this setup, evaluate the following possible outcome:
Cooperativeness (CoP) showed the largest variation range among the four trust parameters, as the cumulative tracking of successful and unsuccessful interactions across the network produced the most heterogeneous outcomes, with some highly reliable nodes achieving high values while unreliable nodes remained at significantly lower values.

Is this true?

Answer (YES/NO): YES